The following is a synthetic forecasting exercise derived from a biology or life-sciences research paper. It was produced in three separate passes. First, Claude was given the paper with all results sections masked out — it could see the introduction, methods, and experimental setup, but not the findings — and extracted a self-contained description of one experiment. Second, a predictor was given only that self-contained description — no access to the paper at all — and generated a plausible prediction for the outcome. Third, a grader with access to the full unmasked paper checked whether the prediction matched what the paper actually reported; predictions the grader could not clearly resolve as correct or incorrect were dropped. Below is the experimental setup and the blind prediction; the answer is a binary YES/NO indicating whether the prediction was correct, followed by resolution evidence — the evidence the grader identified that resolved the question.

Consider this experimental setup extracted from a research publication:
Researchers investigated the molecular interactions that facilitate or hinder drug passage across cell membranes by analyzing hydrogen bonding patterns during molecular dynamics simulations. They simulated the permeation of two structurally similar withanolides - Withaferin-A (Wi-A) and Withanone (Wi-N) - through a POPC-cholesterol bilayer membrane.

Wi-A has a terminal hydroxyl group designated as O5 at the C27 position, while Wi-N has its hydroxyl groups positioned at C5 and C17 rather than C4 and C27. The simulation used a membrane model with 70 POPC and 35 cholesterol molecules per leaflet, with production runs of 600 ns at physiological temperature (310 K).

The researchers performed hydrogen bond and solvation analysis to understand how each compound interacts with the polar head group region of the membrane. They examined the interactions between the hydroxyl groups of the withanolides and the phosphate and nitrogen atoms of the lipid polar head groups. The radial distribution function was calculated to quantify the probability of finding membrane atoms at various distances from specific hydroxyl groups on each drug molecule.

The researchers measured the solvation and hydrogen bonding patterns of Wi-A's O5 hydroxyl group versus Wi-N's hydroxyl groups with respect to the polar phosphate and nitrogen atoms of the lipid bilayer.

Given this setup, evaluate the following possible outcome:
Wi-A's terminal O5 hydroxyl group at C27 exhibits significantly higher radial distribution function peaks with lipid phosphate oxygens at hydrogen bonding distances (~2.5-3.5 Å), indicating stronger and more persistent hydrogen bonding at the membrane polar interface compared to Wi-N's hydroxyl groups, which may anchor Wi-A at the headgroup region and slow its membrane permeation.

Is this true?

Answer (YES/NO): NO